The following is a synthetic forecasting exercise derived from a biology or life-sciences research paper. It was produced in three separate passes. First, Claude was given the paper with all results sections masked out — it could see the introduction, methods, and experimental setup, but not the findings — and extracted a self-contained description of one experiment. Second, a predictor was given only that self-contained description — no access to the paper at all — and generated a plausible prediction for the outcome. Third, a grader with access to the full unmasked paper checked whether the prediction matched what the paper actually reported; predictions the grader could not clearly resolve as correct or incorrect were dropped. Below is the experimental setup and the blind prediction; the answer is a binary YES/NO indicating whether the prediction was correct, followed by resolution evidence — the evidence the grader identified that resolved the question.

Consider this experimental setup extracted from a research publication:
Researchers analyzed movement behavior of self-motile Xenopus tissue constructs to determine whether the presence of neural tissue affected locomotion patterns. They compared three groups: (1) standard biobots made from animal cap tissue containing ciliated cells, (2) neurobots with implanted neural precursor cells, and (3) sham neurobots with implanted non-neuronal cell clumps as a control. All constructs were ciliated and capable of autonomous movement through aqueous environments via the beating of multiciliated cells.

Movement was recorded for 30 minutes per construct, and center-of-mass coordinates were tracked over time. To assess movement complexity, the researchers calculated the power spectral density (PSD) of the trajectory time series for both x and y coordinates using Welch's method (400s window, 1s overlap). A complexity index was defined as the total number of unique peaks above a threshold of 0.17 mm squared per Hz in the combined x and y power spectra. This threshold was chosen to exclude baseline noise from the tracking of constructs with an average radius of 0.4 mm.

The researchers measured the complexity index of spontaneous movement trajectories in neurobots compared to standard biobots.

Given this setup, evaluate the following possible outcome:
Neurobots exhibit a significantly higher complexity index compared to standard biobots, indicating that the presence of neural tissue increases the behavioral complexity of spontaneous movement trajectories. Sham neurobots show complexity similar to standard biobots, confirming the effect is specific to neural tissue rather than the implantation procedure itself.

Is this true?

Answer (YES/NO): NO